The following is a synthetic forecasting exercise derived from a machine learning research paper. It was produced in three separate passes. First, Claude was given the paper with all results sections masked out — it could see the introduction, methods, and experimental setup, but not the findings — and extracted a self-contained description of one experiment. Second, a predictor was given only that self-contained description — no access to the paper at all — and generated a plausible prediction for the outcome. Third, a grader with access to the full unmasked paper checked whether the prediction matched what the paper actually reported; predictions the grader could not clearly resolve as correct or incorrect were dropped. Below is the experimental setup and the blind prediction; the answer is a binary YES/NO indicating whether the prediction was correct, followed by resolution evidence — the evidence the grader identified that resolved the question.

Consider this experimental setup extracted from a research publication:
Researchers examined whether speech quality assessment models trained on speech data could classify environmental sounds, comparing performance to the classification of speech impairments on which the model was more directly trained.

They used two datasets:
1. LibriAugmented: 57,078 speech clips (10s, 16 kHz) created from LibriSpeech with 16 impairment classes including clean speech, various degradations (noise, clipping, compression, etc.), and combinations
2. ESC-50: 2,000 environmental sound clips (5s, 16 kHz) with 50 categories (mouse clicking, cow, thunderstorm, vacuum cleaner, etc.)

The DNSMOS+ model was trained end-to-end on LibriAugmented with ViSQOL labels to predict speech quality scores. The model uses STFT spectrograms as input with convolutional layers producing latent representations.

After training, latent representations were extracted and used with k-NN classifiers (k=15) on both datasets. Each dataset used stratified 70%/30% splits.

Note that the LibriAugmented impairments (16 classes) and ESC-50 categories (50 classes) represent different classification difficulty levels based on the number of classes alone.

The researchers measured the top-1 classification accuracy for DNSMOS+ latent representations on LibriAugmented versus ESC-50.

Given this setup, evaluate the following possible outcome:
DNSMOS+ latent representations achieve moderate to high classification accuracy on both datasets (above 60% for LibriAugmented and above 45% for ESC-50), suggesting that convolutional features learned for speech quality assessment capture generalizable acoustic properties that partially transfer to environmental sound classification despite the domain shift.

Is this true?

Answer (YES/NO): YES